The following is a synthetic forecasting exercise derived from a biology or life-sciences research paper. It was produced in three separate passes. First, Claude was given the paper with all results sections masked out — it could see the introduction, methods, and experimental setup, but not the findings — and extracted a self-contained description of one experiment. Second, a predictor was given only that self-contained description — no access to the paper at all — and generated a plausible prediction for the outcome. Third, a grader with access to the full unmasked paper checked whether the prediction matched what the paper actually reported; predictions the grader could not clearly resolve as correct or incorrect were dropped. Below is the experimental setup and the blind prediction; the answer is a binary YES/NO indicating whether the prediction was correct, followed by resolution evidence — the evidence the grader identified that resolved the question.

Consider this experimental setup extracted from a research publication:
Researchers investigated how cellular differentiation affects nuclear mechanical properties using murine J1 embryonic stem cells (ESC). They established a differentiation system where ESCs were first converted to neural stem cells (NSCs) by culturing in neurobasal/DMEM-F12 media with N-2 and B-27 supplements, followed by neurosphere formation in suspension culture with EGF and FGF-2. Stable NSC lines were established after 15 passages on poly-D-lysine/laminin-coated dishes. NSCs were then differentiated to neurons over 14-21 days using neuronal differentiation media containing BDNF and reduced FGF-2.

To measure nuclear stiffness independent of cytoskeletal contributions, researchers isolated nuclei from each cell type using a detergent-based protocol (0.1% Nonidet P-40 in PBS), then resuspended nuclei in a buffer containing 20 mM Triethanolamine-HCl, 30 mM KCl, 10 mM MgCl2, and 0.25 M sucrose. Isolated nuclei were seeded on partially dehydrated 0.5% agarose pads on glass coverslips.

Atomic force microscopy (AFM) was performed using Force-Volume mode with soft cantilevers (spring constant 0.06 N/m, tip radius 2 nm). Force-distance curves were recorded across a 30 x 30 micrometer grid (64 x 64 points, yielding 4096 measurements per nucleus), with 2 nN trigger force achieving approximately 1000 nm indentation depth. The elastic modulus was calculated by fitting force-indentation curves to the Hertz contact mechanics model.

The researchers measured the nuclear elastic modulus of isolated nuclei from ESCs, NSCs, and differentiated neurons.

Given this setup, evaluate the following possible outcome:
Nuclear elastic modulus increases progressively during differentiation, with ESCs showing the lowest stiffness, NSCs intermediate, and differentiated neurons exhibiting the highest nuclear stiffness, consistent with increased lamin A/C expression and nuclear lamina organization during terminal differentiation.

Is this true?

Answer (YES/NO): NO